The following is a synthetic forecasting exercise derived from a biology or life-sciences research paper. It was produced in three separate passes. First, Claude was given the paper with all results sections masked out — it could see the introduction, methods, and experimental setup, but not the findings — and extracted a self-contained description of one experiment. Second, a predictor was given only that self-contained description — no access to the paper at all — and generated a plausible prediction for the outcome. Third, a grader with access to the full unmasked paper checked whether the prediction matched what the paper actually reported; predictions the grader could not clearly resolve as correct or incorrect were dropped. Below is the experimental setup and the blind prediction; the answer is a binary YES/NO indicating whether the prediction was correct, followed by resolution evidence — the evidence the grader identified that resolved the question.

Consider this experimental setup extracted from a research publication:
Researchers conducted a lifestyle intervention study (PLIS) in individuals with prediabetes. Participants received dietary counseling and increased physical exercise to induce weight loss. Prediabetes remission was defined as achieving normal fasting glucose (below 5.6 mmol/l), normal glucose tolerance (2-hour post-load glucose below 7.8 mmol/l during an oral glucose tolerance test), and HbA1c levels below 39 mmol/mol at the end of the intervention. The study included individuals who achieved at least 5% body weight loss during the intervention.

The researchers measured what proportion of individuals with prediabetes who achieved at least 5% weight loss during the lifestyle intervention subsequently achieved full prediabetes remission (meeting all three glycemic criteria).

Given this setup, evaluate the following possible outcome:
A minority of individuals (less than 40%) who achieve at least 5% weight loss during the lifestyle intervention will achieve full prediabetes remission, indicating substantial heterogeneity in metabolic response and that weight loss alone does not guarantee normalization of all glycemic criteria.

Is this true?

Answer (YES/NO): NO